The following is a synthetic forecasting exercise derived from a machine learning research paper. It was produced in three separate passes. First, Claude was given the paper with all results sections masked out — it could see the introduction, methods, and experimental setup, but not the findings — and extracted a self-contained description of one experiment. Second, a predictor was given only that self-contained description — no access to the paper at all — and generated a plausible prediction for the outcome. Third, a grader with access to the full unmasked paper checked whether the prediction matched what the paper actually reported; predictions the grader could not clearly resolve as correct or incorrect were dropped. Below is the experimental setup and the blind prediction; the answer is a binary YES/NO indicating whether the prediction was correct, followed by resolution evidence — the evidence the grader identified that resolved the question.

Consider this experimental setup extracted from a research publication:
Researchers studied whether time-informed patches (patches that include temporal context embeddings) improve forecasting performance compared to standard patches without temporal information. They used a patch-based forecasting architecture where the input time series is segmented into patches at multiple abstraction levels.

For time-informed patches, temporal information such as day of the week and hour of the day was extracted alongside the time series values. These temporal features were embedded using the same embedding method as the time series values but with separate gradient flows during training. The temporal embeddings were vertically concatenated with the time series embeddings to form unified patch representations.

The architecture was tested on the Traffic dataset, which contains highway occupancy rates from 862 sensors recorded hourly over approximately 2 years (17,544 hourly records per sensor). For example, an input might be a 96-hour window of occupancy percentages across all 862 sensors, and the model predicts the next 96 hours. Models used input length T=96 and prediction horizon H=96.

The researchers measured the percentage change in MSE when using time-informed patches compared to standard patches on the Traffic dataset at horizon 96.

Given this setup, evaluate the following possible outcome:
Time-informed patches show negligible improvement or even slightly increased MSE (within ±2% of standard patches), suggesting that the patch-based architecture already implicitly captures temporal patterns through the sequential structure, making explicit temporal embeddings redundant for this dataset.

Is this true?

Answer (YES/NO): NO